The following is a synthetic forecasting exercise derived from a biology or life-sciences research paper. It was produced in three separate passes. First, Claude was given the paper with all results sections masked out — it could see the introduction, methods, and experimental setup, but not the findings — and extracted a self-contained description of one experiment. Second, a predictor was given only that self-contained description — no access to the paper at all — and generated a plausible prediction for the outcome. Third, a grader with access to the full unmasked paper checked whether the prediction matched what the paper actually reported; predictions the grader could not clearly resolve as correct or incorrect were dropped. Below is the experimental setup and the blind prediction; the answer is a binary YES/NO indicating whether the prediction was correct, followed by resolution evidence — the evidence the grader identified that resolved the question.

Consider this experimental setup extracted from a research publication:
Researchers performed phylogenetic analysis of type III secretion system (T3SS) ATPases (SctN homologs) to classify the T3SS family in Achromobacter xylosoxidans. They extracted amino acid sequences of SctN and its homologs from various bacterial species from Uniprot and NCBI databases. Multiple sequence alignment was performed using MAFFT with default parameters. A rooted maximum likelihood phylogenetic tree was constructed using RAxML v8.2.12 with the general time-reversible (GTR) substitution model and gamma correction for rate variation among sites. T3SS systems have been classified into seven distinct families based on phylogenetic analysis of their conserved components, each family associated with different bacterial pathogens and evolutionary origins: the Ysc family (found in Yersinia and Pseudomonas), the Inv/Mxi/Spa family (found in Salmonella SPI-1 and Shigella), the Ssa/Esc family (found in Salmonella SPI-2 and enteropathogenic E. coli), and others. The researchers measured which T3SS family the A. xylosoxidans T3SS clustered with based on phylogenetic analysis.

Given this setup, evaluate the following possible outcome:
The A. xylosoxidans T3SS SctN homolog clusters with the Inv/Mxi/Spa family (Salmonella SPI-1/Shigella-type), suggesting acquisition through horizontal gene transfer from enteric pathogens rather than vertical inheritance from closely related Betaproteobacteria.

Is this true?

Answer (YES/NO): NO